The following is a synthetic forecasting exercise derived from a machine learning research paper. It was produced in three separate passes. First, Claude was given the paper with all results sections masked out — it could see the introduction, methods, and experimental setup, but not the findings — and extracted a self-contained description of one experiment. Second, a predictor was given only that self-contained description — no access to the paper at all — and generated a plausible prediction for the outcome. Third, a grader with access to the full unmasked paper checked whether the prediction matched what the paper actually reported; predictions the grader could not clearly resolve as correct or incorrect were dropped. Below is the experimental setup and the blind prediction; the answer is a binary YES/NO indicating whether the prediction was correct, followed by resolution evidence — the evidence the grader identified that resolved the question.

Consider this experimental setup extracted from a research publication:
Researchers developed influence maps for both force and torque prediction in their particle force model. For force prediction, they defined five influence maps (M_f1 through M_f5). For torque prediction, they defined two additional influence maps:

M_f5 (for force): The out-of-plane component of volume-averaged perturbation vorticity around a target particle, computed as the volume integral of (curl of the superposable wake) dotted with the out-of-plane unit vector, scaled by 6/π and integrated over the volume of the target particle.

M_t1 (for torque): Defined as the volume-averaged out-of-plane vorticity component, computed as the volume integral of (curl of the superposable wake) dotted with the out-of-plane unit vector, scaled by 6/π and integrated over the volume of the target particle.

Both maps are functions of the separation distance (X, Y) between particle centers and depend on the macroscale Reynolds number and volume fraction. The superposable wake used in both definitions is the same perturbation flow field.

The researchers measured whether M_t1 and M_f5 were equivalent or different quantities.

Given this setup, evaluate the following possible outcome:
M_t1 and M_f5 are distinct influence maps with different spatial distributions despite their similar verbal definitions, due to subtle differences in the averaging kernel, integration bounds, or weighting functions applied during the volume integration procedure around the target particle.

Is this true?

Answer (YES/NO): NO